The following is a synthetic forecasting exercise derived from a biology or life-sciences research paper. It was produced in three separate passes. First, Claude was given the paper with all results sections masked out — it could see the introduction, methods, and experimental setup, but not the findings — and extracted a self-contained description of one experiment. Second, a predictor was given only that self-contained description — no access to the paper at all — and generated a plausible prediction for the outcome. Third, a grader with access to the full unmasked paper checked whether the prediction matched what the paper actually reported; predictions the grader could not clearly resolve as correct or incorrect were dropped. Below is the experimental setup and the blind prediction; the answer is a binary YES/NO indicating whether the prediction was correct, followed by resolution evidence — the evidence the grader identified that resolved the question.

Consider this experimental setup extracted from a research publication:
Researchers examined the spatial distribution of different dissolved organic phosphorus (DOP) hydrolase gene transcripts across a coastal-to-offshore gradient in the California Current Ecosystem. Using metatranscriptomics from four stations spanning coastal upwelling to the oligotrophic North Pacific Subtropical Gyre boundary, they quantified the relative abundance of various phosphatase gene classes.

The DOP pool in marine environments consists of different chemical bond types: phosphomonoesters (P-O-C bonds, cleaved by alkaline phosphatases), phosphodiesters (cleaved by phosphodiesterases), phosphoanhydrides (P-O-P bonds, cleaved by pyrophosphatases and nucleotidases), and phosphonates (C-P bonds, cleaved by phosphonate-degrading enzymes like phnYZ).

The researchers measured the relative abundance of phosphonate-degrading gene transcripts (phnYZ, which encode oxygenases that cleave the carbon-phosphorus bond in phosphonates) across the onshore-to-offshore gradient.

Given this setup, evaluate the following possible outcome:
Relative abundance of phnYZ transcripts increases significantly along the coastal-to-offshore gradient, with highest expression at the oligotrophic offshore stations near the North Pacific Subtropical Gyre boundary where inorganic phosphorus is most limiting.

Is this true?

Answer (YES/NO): NO